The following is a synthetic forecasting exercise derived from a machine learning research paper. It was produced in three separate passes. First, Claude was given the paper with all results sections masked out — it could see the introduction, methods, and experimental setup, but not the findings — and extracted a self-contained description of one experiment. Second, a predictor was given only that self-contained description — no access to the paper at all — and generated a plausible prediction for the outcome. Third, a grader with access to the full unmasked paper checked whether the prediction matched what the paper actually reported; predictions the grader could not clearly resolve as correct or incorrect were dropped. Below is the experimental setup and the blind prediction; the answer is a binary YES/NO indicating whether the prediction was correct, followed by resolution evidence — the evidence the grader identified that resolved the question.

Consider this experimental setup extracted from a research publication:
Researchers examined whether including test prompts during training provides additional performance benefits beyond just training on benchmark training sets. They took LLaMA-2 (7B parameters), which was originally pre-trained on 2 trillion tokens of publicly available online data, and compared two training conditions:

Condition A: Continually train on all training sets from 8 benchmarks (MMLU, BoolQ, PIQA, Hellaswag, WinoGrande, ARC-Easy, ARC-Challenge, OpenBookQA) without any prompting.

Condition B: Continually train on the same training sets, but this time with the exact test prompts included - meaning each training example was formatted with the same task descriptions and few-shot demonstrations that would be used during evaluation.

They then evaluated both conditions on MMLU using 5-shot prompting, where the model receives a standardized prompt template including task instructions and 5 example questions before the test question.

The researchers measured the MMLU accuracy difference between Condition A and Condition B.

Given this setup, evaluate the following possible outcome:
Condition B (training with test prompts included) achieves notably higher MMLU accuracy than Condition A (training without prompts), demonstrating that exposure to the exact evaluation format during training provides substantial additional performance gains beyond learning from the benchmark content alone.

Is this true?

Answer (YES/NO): YES